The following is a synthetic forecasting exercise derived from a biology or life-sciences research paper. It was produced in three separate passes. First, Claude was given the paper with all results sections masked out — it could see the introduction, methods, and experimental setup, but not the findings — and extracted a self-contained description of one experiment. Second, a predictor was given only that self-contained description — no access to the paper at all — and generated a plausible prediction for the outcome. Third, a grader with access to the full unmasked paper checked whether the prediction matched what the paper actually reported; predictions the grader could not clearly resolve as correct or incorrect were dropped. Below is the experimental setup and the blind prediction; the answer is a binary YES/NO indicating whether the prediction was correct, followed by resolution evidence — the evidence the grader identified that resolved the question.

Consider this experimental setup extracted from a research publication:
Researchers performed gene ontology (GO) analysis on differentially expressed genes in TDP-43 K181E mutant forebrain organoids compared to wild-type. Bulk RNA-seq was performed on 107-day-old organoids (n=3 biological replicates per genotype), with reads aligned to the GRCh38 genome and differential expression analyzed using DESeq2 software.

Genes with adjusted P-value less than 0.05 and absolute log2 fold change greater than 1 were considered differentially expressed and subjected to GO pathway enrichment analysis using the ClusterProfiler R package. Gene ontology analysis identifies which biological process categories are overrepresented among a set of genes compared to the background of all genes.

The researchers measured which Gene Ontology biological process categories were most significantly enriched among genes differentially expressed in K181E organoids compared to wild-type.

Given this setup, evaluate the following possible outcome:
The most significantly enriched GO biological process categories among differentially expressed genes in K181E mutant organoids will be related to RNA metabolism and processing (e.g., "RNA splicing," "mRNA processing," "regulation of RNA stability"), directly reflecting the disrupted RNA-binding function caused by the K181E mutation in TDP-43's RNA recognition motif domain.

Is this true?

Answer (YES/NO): NO